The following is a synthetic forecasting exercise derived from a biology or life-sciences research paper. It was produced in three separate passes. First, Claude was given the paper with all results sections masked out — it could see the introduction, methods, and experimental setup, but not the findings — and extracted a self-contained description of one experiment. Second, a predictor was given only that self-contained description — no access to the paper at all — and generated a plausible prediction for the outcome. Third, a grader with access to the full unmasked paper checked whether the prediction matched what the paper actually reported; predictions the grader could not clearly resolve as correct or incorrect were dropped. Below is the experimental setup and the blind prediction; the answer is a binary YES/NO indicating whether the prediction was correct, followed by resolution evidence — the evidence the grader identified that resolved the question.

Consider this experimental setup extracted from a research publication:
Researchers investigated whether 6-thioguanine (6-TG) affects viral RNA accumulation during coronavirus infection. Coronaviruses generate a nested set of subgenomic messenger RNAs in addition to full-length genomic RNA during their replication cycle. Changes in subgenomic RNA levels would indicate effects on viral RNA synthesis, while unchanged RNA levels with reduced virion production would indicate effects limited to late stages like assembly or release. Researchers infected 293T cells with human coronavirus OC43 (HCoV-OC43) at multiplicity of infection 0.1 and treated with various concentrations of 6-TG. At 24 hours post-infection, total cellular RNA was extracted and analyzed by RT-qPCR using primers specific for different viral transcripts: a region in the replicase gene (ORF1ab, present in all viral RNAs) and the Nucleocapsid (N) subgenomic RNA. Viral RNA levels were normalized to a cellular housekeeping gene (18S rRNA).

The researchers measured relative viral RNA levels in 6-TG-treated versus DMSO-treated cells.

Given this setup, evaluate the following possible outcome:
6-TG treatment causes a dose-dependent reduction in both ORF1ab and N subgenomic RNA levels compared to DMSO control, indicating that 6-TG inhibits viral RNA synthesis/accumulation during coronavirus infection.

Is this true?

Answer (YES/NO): NO